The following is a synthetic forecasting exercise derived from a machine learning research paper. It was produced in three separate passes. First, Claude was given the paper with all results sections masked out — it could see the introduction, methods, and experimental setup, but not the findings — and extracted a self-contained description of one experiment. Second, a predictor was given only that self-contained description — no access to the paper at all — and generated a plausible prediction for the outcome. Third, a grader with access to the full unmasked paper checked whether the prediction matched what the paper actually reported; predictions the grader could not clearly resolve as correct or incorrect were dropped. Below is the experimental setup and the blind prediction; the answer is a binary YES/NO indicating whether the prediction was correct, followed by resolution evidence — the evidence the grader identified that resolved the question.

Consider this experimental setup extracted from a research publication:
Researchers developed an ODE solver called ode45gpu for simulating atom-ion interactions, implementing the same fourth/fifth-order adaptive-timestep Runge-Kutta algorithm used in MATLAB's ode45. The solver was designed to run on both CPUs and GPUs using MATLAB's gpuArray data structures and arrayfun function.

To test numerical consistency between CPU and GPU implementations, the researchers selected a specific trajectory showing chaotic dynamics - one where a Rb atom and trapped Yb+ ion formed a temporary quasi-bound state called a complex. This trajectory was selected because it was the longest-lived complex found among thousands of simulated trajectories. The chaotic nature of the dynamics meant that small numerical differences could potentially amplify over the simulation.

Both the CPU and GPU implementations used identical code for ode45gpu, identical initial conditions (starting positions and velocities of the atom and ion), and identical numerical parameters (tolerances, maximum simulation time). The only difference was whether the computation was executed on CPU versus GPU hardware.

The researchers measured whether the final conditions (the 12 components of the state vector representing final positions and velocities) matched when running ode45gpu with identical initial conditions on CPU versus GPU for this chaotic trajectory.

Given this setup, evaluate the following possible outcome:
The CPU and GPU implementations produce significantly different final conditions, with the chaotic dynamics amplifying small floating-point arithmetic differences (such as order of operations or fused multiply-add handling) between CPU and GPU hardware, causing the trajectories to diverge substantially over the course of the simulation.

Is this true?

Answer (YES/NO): YES